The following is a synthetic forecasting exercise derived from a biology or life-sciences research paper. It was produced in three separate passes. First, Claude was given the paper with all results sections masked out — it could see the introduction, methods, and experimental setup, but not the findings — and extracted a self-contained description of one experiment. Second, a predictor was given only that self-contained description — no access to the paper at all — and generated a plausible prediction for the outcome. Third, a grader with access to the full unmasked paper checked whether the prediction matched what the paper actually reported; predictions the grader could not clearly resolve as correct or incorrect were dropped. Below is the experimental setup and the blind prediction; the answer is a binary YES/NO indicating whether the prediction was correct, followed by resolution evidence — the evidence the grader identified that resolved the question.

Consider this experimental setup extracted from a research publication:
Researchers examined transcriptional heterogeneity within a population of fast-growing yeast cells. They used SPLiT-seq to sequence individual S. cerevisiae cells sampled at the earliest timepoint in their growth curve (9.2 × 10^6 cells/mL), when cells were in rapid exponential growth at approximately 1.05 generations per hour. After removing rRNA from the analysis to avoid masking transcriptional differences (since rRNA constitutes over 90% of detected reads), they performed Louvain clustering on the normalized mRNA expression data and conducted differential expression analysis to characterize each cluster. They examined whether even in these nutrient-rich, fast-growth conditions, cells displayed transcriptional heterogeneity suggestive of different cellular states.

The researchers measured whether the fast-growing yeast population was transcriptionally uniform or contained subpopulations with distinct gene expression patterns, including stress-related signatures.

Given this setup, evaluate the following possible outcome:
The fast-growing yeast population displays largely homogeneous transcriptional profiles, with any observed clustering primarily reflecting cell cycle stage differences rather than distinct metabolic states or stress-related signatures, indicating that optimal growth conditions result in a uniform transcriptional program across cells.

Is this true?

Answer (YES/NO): NO